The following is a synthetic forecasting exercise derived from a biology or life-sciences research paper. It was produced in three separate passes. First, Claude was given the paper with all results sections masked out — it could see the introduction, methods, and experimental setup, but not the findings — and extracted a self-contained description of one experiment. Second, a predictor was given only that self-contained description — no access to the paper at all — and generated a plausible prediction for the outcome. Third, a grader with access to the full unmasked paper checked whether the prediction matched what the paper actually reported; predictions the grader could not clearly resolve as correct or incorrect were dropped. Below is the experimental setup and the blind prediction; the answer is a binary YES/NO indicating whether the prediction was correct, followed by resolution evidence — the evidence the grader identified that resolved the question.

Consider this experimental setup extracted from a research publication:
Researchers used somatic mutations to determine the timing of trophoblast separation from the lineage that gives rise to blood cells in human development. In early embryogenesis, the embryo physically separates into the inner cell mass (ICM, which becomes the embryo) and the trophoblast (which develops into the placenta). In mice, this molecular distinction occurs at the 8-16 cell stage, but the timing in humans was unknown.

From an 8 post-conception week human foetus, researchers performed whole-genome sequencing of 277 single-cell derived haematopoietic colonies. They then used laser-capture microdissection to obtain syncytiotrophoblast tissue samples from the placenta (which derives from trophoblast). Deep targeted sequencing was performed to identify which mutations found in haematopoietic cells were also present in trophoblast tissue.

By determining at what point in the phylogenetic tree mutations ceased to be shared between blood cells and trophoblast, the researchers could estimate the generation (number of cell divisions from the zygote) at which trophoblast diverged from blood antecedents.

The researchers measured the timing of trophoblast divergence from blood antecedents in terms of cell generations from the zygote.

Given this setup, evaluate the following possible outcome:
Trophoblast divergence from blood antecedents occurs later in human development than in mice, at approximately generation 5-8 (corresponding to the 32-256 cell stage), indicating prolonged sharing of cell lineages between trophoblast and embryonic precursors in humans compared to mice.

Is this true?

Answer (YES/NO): NO